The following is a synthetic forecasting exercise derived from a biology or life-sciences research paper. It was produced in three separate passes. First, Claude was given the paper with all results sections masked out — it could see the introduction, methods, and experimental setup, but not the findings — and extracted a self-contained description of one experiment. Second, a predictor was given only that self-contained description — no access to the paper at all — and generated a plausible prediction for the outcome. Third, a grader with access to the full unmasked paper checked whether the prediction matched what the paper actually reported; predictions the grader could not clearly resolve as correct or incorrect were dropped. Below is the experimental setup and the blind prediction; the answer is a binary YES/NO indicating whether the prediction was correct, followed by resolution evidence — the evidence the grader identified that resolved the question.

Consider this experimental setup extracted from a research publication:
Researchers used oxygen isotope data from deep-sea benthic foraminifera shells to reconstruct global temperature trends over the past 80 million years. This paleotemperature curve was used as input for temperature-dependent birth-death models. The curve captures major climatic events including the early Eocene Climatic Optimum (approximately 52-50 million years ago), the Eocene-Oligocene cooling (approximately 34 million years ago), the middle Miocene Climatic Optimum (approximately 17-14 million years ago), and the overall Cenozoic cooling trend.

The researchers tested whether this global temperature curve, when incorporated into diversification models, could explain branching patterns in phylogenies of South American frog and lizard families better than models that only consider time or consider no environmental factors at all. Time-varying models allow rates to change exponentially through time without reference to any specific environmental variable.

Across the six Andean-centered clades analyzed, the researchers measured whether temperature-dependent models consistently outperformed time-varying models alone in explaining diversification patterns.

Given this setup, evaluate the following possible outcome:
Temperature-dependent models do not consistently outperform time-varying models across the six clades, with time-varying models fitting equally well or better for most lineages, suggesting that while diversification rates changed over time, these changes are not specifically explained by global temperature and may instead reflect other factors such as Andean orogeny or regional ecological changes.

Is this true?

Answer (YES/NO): NO